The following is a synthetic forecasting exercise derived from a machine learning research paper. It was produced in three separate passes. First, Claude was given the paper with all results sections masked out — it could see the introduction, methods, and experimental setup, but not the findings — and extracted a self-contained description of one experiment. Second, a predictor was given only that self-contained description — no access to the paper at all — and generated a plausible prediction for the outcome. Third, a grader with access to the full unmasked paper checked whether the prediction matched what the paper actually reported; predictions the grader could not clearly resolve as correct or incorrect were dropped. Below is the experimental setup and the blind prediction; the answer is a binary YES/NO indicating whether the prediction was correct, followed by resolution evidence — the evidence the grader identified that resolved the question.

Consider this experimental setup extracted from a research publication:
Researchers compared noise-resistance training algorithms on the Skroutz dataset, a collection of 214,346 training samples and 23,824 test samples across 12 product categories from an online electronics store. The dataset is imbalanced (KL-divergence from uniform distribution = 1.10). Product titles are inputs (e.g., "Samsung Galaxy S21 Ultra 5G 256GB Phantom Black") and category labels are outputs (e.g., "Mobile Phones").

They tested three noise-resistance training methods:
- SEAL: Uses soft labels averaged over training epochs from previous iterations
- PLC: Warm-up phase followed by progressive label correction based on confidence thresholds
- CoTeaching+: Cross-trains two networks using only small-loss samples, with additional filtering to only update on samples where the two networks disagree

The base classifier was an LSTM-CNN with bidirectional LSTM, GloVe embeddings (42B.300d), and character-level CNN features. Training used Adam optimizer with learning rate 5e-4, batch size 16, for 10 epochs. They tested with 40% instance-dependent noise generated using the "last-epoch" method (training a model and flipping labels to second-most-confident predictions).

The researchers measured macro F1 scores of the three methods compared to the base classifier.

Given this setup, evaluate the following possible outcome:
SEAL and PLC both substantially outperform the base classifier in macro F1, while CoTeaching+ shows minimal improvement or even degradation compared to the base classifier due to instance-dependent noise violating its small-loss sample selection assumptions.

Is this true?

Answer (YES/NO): NO